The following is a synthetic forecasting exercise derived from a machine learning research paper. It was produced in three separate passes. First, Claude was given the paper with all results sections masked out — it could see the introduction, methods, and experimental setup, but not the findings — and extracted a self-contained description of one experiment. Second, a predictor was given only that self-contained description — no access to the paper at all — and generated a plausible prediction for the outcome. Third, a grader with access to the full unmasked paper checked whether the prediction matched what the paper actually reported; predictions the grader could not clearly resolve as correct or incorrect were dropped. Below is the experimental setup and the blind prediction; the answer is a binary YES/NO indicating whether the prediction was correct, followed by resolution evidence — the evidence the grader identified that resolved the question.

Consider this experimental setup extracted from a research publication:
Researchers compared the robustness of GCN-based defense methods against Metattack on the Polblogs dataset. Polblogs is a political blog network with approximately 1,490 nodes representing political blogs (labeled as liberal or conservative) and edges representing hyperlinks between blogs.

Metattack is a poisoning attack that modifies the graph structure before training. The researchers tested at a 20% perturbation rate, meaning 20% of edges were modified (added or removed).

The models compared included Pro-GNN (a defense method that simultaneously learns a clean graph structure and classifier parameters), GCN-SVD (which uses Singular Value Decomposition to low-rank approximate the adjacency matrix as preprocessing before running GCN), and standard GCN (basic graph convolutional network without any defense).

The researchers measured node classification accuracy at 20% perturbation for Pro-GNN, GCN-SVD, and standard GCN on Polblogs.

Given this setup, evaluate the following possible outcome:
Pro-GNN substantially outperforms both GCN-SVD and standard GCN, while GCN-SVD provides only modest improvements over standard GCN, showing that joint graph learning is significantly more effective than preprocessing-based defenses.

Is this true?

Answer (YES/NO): YES